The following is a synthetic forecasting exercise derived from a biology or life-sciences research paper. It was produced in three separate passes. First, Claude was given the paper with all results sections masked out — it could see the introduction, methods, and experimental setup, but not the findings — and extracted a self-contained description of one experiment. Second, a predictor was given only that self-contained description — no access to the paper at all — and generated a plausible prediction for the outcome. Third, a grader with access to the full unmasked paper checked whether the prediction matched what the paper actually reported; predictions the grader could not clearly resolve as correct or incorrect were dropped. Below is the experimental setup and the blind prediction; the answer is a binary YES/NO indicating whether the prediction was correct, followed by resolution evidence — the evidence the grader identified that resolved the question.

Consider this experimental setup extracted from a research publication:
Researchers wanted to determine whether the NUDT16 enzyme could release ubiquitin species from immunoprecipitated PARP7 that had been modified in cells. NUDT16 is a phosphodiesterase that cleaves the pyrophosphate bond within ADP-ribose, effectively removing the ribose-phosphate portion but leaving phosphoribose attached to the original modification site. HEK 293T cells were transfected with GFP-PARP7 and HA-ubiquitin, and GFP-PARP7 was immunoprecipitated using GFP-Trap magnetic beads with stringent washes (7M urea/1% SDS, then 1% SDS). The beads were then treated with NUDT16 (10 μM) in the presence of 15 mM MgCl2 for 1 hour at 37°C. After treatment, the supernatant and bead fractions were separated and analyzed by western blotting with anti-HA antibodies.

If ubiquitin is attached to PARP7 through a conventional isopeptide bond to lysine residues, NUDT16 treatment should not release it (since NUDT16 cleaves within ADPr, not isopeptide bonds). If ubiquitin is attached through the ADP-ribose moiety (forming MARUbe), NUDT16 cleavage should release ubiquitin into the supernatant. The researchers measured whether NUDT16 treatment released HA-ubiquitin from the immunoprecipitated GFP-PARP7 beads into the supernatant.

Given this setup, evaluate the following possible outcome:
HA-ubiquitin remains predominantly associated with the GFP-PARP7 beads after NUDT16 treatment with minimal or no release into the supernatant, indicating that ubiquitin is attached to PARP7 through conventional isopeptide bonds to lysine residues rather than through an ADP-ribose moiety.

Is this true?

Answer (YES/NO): NO